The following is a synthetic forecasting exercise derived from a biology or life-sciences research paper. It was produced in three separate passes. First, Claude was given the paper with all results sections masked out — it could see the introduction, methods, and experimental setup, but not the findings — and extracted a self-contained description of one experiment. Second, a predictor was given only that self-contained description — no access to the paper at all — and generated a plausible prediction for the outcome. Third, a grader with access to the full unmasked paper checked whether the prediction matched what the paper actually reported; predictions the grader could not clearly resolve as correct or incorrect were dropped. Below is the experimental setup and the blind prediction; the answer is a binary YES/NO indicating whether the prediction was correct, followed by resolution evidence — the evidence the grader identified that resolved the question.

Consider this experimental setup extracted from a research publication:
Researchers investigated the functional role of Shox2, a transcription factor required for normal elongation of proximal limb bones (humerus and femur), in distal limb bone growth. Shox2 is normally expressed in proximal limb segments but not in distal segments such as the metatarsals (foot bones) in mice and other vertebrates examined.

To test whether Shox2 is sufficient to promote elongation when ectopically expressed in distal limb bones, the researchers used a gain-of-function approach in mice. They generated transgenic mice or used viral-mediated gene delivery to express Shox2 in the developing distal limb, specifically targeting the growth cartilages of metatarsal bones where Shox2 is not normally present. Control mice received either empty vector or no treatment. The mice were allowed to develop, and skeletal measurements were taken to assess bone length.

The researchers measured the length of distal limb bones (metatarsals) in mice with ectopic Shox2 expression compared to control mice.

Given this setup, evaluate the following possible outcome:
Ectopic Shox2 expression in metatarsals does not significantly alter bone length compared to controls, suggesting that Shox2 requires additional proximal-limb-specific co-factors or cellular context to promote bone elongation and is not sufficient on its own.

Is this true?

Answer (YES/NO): NO